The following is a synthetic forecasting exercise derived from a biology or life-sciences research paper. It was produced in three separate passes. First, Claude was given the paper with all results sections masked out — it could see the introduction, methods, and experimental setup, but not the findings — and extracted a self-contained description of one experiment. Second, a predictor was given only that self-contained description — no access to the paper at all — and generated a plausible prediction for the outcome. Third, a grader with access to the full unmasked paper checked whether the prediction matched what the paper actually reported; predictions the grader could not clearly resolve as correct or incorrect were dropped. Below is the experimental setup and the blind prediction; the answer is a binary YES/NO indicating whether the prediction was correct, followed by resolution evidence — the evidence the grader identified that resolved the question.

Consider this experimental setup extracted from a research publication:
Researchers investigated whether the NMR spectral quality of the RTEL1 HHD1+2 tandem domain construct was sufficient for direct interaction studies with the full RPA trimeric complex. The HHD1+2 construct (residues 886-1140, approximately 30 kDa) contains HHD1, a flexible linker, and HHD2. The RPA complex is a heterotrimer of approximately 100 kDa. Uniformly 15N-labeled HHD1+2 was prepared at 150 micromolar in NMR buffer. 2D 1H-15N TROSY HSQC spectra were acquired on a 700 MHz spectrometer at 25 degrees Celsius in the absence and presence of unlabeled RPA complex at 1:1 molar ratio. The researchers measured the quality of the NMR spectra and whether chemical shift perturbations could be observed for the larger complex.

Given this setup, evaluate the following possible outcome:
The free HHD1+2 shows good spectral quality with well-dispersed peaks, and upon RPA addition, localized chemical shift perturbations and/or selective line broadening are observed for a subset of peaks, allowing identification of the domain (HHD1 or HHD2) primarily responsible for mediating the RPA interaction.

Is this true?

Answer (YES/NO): NO